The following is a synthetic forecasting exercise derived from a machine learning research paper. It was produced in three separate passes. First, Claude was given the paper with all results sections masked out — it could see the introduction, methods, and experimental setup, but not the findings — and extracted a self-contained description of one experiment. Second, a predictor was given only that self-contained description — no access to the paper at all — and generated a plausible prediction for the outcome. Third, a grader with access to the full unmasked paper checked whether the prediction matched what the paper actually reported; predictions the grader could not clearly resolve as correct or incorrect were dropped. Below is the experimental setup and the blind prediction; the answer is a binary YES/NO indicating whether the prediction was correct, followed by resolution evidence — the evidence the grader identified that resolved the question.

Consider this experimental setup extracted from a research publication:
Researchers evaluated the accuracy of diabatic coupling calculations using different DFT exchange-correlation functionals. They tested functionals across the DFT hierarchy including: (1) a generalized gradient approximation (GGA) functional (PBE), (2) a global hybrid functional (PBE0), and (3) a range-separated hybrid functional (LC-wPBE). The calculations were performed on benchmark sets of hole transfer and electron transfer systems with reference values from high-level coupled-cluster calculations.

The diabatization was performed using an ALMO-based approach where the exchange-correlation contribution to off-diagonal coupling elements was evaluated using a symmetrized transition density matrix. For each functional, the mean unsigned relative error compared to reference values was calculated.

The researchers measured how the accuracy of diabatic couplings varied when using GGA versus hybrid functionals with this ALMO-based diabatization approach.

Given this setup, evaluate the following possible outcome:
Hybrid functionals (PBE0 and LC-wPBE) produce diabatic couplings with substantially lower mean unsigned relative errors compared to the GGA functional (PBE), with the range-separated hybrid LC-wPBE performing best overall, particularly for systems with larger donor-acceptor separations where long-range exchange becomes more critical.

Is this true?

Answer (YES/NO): NO